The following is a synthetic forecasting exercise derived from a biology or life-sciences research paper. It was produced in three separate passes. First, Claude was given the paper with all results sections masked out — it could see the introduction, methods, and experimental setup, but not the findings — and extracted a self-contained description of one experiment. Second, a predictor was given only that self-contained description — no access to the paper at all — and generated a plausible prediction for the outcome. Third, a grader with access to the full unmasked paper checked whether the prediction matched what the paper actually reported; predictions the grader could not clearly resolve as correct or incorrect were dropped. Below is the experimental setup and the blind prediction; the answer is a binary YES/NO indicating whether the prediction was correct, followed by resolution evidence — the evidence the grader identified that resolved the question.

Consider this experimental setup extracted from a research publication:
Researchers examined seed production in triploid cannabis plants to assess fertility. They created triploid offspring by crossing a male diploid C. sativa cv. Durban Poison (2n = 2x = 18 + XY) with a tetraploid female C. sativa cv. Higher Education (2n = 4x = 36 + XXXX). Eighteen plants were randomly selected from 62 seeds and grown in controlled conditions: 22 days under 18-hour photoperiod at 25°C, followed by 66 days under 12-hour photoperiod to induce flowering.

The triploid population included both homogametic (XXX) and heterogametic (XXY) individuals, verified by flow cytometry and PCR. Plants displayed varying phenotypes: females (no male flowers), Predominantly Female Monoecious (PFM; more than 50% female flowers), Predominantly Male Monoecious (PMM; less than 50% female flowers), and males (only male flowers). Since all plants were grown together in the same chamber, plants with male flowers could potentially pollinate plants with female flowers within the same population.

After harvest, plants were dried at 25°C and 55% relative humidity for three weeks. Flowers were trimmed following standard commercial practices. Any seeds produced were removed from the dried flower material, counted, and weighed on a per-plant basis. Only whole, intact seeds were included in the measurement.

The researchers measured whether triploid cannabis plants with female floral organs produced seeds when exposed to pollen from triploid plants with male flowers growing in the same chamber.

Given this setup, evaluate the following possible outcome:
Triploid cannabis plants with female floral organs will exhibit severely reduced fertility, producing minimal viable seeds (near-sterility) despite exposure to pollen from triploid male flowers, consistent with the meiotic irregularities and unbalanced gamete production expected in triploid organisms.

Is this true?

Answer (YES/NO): NO